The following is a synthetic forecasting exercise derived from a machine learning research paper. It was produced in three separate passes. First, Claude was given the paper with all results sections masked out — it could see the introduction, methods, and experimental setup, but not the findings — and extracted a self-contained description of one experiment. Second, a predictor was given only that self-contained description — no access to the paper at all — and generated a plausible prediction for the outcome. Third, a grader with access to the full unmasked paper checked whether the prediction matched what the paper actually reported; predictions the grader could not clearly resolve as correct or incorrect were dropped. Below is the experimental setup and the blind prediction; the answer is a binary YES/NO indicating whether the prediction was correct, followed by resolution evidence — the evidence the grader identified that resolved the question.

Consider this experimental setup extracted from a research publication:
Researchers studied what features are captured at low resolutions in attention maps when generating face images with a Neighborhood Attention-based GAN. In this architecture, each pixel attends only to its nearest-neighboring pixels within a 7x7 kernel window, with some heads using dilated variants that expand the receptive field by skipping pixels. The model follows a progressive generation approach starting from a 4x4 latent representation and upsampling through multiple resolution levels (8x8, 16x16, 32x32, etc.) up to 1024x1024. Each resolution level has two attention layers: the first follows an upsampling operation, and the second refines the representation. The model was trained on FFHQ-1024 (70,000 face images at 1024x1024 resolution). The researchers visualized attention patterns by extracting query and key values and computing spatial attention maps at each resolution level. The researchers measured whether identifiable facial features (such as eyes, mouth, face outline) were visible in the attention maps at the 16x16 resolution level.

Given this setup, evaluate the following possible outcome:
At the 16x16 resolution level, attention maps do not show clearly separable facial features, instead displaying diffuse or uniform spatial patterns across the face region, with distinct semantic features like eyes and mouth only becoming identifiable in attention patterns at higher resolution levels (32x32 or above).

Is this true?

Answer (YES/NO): NO